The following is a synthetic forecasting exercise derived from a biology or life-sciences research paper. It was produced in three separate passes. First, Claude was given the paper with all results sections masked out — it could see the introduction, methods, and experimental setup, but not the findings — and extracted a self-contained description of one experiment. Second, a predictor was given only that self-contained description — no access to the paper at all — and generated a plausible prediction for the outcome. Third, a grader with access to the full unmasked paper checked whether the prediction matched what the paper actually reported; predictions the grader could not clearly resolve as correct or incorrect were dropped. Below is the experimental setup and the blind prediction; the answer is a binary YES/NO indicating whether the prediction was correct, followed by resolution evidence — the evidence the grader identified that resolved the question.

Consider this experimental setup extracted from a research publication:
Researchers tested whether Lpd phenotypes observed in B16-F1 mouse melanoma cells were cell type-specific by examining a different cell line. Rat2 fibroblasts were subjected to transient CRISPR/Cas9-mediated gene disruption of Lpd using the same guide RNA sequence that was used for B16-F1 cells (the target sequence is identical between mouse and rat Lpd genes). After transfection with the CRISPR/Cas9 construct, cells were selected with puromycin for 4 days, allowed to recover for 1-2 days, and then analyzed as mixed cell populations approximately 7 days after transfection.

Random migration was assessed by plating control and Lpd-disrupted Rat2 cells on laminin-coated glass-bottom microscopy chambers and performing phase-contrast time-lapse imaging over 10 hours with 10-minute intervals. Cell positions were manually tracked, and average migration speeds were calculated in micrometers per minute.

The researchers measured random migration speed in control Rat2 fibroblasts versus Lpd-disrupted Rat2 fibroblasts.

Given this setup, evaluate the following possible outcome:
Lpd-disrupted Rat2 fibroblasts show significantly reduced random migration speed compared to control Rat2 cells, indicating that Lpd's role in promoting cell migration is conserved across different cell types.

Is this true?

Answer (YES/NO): YES